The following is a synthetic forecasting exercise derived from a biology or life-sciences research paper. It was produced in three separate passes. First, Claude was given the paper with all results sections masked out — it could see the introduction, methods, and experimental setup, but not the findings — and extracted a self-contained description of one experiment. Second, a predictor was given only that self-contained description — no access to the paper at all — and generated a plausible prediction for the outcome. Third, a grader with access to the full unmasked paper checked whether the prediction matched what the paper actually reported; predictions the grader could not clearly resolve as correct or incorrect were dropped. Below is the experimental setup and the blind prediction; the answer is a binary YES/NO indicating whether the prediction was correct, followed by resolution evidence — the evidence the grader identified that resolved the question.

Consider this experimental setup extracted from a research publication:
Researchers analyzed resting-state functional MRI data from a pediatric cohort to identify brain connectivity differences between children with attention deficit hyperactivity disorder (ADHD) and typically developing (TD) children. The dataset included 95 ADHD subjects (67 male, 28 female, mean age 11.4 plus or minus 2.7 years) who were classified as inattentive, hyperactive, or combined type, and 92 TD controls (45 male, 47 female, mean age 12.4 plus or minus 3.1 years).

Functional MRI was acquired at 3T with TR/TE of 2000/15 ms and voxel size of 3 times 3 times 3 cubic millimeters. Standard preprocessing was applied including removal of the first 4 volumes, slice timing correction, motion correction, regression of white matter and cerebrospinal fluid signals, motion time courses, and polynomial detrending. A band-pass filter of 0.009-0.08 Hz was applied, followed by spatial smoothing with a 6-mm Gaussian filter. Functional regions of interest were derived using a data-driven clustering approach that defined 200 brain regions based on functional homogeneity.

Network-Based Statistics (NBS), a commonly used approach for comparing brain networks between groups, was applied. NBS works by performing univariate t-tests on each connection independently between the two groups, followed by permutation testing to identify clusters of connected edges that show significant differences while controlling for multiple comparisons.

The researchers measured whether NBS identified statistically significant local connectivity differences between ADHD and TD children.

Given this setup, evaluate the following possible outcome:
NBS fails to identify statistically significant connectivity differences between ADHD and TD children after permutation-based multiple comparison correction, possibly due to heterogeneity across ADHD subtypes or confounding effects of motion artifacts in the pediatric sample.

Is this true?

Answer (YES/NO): YES